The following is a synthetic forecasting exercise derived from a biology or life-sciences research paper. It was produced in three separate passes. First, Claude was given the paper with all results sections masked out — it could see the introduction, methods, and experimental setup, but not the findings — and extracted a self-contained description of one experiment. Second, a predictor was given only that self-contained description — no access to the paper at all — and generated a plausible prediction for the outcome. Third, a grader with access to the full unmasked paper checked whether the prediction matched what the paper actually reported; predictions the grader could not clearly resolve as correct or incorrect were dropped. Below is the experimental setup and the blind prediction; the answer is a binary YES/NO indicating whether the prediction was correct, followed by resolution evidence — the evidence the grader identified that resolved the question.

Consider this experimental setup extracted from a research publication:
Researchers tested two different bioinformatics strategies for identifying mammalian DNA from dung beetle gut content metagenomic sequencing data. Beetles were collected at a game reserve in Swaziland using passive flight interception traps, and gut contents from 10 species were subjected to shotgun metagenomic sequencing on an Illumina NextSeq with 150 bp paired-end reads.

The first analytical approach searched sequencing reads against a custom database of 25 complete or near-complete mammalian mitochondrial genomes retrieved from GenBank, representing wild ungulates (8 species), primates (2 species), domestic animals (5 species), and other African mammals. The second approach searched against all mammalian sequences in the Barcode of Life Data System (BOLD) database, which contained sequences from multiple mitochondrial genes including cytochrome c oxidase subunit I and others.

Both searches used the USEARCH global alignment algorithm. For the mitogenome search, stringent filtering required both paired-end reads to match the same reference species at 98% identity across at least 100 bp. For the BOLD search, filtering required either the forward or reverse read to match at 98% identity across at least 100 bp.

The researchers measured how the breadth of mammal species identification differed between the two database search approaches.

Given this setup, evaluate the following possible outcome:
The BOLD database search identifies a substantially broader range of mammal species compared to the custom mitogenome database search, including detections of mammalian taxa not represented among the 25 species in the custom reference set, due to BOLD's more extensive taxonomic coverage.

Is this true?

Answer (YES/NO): NO